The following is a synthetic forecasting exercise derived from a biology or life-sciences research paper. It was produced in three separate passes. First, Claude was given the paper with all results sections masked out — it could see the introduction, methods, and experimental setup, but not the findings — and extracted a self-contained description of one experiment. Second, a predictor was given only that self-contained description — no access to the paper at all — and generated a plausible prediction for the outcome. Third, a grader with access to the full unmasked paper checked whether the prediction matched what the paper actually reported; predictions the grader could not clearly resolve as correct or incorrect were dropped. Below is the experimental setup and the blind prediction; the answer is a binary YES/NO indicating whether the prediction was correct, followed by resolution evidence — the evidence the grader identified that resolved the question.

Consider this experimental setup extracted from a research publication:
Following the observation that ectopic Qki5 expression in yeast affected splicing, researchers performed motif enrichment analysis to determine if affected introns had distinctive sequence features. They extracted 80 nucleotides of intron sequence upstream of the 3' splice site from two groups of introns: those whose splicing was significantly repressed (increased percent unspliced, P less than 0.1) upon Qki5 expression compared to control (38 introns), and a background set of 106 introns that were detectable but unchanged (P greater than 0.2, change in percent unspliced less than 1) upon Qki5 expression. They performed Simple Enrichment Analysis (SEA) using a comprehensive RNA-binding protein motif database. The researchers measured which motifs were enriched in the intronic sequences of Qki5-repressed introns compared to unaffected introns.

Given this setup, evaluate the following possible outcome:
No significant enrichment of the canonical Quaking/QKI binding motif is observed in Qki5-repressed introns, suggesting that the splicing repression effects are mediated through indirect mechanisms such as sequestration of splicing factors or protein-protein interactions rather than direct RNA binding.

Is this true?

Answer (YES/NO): NO